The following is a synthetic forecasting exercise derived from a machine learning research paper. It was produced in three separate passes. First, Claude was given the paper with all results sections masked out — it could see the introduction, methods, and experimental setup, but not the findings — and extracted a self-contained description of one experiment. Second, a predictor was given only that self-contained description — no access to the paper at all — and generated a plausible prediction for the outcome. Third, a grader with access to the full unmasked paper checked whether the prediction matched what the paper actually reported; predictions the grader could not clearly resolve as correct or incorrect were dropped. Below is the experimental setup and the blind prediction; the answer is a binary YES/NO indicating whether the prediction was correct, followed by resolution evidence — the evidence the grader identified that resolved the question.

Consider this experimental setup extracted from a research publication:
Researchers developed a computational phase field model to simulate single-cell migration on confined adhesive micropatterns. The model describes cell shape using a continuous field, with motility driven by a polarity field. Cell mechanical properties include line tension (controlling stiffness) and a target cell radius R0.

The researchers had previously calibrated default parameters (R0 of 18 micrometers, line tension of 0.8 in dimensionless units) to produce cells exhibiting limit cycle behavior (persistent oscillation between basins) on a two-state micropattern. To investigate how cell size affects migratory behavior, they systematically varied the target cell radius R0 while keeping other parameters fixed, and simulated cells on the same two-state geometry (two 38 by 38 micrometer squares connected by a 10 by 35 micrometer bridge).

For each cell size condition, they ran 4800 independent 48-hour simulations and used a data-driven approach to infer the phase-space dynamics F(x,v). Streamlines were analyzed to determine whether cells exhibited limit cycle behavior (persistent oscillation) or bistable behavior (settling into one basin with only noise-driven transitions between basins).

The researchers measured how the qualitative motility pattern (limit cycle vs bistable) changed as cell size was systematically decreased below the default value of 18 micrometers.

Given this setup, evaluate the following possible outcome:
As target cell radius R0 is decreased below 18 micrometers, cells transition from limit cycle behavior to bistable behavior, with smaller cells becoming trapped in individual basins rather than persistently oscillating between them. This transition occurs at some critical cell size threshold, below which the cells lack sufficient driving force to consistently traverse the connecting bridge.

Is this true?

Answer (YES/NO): YES